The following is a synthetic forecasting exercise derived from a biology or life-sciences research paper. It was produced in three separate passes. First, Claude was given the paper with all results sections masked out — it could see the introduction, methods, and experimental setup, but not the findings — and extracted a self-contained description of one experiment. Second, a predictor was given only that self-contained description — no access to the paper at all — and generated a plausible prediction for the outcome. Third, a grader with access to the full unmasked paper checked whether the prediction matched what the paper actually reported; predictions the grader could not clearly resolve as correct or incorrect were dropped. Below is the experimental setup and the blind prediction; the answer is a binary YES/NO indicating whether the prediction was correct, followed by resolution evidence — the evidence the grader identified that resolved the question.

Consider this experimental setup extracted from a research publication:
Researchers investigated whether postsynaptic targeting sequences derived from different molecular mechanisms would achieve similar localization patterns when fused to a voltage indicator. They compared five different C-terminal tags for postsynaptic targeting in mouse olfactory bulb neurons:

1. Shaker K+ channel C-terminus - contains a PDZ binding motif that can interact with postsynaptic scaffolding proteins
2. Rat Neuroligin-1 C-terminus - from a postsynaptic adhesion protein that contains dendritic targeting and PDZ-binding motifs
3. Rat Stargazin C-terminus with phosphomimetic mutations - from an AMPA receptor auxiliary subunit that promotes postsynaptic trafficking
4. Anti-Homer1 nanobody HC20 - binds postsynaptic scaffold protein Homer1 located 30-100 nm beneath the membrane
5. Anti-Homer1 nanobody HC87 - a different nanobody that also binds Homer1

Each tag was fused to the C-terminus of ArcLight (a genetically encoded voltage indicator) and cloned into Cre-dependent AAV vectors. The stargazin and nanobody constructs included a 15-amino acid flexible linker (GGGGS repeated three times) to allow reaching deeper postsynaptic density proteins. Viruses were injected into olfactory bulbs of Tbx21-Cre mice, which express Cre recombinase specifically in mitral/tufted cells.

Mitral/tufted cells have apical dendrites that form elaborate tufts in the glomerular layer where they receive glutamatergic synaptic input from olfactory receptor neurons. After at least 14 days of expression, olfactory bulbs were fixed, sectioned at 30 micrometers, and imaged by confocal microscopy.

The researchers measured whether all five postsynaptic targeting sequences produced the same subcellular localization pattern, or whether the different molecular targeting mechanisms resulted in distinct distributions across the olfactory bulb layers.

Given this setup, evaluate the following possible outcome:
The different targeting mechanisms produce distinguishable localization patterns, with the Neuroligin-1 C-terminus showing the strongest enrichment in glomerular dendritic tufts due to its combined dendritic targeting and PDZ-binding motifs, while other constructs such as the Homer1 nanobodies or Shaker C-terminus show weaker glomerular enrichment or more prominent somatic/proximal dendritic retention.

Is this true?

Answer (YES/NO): YES